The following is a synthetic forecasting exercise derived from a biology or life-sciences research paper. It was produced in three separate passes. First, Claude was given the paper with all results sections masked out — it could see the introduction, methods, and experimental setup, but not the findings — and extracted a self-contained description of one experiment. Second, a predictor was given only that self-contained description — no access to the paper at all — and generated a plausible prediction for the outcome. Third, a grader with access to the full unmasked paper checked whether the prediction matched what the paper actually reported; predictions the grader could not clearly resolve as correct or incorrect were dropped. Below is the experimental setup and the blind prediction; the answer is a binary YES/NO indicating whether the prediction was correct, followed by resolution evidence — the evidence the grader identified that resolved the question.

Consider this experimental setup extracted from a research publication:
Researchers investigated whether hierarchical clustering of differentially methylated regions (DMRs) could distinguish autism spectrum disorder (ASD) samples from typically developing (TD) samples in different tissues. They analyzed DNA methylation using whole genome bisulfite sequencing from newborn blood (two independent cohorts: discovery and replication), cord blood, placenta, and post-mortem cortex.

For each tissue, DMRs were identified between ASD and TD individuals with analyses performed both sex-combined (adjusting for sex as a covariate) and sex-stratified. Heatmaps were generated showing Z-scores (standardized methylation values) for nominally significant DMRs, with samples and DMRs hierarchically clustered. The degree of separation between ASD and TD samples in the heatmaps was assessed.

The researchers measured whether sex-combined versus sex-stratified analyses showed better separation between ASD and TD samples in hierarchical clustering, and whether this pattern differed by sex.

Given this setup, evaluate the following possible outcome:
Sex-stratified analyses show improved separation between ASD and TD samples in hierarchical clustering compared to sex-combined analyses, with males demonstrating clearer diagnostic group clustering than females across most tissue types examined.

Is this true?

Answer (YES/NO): NO